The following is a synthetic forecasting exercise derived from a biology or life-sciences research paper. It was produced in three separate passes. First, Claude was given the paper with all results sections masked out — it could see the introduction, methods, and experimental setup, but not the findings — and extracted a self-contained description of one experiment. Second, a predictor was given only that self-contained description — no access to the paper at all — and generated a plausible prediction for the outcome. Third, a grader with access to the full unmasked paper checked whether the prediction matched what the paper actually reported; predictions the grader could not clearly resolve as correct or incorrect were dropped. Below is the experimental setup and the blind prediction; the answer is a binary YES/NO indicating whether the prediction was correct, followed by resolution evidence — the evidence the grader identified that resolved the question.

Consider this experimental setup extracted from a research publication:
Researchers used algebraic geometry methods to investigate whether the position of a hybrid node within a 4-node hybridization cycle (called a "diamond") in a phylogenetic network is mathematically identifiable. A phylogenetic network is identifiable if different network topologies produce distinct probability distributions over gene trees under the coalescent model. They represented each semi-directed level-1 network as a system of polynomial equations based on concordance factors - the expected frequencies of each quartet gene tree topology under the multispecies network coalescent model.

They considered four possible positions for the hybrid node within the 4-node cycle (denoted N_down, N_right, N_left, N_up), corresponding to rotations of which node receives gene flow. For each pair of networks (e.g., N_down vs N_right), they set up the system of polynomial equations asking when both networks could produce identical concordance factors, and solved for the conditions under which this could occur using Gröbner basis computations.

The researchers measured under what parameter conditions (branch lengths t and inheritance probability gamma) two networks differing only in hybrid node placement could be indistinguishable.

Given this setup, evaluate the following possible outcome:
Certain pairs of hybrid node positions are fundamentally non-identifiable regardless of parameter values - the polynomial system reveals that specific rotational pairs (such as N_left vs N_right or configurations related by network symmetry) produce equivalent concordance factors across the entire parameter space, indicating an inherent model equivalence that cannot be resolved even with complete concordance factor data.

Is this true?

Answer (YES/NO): NO